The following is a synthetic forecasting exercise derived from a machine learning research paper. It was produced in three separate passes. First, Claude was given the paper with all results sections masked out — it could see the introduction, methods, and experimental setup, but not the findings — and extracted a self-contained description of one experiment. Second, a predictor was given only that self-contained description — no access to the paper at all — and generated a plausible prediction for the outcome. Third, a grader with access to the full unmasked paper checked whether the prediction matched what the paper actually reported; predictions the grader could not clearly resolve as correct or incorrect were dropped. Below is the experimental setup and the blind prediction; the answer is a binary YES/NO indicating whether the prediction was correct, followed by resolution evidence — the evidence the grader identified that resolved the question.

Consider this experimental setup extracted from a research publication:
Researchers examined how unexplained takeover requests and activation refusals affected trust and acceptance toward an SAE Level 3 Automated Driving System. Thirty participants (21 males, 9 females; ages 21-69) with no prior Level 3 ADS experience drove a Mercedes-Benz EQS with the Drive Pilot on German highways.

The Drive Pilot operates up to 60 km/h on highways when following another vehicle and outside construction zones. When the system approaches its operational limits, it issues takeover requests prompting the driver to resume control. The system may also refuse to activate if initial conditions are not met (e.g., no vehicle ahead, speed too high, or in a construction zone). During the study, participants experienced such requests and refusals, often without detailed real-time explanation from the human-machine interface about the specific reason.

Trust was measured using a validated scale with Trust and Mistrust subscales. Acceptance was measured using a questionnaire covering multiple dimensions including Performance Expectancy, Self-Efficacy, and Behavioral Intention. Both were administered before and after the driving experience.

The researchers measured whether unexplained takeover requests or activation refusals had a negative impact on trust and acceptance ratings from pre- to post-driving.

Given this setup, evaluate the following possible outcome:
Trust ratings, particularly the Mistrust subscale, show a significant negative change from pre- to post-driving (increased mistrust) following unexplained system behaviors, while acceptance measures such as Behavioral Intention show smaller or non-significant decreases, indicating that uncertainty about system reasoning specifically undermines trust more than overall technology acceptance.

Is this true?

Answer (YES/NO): NO